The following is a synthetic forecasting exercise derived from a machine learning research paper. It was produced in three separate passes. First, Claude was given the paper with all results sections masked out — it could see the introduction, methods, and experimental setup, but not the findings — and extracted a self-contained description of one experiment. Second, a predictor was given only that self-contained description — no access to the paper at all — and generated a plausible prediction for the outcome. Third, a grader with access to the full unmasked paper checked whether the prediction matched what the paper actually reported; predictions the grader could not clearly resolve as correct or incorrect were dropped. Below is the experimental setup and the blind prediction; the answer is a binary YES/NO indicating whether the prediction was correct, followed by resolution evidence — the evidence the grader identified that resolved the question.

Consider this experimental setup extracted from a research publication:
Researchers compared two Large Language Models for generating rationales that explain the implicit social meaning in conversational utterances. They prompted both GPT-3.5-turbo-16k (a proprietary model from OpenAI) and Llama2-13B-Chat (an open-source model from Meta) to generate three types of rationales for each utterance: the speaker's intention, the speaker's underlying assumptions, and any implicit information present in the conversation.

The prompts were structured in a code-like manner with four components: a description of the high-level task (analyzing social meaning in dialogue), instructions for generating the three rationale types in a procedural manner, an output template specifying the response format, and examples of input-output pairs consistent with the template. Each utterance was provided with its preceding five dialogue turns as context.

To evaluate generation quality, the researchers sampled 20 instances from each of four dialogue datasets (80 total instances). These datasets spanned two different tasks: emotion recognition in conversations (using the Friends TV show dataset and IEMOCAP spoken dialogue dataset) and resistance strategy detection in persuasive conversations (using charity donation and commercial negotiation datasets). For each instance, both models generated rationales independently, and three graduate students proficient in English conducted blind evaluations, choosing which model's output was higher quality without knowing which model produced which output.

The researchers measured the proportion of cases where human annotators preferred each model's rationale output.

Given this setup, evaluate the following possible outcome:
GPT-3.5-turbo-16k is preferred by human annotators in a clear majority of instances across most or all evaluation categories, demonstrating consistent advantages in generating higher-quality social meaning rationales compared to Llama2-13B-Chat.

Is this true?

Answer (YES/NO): YES